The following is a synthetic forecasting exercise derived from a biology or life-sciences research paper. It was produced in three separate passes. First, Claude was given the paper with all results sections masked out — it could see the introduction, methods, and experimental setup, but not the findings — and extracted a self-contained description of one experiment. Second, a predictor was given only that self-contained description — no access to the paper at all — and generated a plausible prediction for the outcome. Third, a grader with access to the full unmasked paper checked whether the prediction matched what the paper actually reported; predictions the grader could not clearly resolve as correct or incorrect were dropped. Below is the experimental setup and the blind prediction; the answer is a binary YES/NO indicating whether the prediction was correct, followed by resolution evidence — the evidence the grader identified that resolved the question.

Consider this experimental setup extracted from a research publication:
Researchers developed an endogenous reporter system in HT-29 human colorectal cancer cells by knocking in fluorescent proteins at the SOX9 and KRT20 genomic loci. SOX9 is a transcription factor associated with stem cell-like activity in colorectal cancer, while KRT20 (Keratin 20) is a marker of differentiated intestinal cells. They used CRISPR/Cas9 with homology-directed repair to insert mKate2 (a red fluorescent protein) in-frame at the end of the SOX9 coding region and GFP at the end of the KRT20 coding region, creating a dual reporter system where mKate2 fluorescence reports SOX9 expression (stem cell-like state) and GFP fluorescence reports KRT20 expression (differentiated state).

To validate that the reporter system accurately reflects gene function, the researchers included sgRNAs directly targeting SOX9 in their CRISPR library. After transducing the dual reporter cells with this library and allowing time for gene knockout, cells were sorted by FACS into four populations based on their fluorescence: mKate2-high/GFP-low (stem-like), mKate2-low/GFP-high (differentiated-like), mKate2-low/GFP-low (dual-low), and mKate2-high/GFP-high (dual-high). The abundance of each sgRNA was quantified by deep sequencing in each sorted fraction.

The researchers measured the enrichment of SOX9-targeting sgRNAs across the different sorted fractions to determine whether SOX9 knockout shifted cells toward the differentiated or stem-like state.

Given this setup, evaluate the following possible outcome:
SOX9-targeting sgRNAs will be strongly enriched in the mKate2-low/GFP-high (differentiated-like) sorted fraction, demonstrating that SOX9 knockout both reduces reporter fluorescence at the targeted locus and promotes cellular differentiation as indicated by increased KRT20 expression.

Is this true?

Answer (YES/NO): YES